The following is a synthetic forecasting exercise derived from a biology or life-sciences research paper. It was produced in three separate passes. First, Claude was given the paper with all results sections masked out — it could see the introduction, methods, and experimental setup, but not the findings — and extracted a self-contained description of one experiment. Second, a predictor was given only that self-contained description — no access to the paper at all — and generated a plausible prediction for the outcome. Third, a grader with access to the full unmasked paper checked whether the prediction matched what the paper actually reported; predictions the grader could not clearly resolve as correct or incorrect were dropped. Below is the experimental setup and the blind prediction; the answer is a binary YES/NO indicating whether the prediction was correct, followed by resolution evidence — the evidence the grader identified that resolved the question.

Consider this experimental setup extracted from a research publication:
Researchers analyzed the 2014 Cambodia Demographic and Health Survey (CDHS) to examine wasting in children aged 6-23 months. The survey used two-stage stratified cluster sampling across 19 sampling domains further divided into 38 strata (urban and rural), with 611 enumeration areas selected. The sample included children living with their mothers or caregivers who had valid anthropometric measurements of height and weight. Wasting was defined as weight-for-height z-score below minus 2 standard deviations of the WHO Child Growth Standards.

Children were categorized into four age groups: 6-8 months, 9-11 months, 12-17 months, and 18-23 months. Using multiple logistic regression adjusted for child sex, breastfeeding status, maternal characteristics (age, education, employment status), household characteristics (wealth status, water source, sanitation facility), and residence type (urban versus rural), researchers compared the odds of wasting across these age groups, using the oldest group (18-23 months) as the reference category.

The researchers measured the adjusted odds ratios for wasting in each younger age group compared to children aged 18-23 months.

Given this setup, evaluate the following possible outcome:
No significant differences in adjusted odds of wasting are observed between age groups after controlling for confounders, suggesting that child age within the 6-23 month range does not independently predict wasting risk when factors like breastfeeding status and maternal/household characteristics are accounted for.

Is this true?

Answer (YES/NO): NO